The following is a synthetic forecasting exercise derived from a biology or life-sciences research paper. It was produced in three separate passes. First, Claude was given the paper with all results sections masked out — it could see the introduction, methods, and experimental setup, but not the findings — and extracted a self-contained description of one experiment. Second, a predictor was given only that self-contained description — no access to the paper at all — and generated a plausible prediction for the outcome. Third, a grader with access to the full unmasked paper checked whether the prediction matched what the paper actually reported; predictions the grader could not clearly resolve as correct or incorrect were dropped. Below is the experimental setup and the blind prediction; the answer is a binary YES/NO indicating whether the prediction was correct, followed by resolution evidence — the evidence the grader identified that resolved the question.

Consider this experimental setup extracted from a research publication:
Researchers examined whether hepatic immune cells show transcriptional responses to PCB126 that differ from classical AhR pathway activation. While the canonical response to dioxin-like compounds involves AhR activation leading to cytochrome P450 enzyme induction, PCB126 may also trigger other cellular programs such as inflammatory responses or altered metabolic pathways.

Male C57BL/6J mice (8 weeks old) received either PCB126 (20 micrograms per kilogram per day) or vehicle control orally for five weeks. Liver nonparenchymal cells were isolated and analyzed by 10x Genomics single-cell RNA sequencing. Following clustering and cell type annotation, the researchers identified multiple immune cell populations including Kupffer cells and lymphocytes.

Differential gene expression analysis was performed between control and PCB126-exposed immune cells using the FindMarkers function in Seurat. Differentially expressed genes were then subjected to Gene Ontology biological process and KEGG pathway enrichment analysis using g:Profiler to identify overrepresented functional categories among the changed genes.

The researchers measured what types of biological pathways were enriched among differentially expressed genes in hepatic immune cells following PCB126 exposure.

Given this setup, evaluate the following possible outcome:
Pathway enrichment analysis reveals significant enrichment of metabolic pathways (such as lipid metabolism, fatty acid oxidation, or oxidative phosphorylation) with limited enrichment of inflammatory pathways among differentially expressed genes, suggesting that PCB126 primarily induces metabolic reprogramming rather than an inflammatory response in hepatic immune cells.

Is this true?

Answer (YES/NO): NO